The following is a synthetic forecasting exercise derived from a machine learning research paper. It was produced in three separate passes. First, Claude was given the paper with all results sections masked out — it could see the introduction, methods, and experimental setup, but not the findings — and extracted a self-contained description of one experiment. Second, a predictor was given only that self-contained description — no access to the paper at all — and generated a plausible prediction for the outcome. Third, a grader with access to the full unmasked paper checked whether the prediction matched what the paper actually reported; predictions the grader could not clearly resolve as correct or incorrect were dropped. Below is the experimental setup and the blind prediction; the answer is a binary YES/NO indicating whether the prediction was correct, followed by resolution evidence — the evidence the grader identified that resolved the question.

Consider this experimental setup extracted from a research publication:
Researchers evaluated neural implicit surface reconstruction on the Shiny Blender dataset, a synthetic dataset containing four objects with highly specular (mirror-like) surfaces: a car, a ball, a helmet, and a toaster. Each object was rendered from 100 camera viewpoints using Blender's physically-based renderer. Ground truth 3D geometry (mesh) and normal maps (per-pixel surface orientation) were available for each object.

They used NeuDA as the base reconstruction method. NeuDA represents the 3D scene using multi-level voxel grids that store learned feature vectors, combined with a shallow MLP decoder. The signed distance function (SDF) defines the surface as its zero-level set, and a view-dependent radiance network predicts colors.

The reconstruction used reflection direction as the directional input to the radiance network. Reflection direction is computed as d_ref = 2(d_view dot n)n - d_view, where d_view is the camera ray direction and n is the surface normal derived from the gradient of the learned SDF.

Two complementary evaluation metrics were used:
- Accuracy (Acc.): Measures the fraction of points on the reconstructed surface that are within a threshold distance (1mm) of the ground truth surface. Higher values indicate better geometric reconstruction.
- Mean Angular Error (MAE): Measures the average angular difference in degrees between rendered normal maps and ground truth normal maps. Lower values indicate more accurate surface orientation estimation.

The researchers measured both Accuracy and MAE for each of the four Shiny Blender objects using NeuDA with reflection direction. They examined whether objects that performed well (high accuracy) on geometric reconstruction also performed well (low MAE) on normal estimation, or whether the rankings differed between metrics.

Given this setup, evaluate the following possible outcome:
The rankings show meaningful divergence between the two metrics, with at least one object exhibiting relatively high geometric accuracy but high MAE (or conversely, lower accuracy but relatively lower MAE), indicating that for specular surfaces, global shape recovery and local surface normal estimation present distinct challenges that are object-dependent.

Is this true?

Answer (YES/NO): YES